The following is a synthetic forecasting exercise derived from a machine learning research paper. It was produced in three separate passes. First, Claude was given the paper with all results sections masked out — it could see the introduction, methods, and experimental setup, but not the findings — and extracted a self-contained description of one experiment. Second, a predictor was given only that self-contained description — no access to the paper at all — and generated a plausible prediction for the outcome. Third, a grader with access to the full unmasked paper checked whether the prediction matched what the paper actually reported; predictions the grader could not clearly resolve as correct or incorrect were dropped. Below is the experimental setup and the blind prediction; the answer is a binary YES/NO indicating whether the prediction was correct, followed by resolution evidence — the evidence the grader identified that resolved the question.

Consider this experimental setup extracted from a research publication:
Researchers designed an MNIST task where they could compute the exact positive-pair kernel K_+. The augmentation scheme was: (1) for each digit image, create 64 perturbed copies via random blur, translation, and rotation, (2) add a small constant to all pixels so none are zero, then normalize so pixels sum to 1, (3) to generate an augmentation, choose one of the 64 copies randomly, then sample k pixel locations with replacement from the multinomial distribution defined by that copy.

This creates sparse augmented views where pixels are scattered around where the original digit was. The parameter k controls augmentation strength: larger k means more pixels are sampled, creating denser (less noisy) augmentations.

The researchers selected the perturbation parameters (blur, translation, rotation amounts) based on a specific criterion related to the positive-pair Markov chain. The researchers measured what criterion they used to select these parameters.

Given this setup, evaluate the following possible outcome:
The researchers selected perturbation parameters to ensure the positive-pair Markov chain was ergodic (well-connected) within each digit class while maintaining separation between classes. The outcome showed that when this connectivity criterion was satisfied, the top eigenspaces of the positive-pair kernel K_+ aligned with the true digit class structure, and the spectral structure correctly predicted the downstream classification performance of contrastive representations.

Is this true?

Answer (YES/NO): NO